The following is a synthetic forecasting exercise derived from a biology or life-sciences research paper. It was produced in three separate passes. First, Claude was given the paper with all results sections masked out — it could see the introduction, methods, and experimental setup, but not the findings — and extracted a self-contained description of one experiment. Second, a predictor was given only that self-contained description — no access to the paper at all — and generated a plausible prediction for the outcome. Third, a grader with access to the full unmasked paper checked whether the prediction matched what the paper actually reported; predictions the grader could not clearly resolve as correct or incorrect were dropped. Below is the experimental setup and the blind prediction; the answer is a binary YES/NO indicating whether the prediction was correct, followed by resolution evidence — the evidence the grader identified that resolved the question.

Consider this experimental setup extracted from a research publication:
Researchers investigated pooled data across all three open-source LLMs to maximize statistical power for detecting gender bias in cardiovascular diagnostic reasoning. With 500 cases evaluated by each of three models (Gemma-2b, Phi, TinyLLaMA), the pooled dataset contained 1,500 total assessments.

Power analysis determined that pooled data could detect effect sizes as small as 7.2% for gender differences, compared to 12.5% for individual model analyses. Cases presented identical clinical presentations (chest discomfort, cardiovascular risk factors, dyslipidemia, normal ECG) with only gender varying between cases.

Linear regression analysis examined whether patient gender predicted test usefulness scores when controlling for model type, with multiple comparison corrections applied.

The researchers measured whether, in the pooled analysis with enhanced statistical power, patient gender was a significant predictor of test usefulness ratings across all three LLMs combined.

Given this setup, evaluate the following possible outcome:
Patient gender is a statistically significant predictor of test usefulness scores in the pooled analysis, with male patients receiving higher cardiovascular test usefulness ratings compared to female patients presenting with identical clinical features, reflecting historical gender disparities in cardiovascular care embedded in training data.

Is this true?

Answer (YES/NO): NO